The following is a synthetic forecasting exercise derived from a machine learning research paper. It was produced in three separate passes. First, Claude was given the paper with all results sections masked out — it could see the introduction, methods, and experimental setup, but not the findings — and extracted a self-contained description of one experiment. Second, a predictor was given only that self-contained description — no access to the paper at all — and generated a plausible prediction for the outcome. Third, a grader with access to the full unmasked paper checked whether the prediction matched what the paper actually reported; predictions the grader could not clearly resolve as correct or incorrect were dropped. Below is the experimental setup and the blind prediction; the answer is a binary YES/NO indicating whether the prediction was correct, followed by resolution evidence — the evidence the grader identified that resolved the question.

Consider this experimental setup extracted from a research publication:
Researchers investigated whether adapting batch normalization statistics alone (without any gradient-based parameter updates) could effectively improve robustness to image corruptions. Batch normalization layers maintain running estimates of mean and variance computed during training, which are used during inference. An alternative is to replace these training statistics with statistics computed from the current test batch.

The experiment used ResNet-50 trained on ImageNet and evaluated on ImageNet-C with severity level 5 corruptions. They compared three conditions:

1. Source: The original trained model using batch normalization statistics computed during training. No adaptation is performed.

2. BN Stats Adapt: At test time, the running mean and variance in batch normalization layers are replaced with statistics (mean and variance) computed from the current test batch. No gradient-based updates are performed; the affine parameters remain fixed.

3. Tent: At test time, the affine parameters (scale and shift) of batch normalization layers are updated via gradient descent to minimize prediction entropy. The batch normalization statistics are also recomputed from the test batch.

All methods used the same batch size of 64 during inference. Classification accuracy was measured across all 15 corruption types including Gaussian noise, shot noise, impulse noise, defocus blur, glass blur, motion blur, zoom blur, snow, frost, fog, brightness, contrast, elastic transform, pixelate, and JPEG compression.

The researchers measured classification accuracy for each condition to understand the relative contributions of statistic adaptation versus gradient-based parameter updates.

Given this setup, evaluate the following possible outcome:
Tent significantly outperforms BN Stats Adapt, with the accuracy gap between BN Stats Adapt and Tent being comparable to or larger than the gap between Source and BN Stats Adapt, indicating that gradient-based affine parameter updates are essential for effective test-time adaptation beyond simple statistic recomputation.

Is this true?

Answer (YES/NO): NO